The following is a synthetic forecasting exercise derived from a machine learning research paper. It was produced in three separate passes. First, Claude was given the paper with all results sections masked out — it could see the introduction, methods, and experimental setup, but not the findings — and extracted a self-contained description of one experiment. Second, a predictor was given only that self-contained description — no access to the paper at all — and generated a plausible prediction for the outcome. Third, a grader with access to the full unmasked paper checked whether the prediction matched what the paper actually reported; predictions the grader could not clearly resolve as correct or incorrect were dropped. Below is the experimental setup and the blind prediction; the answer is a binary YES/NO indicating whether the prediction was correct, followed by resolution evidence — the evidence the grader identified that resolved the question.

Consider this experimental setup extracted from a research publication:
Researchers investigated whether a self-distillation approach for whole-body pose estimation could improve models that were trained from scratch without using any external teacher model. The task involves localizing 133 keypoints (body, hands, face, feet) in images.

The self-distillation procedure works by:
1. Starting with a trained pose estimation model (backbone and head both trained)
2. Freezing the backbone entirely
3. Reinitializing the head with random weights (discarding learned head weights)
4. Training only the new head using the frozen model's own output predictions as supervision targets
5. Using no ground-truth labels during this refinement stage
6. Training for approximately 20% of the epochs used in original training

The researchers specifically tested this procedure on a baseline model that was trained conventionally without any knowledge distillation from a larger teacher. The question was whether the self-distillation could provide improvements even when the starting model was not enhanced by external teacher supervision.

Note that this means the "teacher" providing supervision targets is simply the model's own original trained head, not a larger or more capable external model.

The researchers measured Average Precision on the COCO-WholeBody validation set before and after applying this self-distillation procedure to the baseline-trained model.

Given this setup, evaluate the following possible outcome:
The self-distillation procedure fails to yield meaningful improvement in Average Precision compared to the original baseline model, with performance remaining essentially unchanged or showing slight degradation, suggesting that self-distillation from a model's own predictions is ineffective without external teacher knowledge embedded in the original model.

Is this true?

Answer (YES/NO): NO